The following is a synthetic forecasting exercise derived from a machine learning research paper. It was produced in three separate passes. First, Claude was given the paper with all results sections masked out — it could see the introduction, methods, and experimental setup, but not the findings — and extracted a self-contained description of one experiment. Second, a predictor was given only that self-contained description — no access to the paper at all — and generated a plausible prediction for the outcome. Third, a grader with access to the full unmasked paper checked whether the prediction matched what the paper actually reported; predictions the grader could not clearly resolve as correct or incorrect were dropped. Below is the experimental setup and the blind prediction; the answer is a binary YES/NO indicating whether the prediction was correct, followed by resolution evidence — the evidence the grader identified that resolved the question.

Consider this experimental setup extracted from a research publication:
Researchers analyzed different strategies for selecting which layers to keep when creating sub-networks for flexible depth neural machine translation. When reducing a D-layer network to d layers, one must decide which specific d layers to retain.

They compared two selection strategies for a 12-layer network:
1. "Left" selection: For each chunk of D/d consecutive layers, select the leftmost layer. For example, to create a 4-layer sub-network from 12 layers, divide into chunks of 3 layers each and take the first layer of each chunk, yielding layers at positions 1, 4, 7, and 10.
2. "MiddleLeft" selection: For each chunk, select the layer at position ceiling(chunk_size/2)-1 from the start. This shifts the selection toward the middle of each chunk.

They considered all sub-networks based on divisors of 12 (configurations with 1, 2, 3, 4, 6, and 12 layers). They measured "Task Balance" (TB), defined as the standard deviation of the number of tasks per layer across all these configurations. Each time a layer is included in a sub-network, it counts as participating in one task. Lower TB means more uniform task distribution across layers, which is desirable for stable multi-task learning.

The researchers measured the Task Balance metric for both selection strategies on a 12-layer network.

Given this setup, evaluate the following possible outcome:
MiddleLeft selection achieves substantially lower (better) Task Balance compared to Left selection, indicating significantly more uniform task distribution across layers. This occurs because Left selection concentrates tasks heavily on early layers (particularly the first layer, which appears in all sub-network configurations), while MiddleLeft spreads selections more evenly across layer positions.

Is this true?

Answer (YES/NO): YES